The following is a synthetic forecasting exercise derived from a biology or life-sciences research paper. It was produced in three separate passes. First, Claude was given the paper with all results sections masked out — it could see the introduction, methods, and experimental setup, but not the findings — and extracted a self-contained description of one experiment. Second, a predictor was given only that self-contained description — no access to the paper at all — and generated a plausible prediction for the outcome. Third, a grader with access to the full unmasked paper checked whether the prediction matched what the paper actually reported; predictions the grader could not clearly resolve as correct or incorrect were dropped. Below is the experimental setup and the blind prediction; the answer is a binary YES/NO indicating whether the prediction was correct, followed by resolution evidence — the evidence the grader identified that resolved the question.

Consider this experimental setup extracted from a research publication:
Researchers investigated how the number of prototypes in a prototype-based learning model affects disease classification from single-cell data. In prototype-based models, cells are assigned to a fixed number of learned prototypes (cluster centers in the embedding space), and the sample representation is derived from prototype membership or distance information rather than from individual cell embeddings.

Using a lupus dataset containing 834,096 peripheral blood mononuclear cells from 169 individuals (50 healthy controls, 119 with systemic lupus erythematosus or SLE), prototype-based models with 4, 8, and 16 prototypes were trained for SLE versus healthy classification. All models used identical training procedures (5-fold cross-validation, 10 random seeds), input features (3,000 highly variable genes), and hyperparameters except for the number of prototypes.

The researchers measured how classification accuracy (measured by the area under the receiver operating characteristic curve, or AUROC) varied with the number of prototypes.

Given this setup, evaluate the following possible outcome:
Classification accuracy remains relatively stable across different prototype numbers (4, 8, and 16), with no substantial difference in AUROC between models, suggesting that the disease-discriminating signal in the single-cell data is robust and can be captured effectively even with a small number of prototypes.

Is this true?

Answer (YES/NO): NO